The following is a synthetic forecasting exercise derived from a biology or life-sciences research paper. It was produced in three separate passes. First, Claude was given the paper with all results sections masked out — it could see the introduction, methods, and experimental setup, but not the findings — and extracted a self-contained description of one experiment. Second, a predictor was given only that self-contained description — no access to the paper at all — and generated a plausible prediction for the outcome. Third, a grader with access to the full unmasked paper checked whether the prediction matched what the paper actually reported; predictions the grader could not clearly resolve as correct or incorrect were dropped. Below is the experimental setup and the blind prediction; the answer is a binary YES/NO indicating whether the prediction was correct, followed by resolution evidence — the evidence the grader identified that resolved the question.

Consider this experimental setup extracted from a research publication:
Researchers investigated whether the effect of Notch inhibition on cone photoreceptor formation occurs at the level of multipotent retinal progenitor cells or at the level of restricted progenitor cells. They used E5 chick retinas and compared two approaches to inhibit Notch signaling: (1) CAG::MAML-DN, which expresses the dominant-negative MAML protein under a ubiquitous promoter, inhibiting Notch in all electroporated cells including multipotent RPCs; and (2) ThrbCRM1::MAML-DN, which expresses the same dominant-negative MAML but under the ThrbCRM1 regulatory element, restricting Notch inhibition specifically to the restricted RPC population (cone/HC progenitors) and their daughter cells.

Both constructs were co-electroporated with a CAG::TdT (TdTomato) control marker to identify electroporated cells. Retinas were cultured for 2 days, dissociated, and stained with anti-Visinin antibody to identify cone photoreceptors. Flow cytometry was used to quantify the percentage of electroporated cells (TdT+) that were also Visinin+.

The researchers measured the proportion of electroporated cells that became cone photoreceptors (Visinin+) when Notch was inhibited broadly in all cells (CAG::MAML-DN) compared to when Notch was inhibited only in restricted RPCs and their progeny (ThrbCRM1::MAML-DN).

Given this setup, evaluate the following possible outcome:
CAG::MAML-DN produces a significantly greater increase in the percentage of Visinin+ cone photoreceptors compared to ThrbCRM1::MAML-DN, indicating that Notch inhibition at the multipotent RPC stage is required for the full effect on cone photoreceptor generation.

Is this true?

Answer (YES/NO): YES